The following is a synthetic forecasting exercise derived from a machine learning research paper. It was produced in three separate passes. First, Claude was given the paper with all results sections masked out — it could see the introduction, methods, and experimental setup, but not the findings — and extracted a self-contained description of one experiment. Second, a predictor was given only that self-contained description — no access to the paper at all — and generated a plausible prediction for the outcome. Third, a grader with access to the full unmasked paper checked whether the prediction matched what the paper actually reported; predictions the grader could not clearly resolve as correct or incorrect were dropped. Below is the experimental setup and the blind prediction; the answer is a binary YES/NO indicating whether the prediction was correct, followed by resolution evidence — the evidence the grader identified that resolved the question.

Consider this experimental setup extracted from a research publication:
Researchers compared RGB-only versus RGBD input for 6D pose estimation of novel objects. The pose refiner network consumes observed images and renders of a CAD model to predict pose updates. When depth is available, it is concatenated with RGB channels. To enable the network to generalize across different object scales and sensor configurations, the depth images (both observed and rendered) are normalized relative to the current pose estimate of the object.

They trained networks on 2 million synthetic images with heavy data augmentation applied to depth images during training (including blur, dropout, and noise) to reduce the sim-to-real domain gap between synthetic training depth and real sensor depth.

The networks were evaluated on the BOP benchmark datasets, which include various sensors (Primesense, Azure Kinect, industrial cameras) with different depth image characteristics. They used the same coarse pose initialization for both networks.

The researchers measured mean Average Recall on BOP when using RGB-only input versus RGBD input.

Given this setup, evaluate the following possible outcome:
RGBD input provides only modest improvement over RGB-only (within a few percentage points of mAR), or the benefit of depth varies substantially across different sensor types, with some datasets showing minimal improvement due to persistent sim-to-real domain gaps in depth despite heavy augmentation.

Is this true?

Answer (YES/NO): NO